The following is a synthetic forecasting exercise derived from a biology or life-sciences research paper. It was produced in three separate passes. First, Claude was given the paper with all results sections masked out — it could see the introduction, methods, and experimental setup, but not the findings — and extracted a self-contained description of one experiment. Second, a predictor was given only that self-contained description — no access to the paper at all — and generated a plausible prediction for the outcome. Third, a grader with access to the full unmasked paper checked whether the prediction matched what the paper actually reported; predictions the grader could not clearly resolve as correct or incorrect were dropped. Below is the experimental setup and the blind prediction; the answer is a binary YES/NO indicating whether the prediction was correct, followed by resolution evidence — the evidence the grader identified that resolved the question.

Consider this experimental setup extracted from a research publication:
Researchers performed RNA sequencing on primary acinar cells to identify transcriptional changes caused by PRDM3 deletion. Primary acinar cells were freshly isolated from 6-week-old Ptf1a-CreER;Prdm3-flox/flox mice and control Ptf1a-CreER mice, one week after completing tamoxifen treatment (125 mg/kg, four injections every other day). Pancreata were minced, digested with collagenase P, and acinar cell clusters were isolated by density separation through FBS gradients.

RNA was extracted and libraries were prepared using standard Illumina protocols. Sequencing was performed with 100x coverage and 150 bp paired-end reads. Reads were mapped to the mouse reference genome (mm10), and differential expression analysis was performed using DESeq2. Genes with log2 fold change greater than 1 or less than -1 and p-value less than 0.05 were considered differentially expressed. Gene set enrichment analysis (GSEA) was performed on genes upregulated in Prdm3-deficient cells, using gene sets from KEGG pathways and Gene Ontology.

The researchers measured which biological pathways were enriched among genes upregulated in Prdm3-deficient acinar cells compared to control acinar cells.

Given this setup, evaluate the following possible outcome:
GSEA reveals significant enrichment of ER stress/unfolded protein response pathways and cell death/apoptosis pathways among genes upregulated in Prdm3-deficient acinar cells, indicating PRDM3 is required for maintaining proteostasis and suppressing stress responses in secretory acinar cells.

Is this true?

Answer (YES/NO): NO